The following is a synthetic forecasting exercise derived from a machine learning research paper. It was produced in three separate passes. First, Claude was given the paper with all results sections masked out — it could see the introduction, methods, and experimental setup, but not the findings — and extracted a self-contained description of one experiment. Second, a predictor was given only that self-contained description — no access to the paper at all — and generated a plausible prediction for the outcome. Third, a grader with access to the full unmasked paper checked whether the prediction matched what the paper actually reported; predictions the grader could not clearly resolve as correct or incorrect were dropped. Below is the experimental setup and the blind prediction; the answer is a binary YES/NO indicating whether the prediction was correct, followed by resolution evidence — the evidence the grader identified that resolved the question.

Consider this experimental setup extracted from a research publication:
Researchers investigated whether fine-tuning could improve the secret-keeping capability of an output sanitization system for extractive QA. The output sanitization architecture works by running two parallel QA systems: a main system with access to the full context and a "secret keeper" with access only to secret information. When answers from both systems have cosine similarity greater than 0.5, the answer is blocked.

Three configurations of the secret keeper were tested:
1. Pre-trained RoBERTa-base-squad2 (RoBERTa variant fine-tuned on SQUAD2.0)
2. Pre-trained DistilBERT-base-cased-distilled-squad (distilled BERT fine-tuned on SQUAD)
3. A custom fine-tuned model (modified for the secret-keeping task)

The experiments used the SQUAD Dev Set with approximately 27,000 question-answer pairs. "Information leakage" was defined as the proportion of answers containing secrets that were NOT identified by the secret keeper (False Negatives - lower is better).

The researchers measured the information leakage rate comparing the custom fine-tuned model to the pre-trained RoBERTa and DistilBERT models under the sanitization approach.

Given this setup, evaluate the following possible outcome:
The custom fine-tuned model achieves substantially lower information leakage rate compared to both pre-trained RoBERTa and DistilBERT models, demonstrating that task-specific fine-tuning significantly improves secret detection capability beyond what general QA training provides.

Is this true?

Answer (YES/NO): NO